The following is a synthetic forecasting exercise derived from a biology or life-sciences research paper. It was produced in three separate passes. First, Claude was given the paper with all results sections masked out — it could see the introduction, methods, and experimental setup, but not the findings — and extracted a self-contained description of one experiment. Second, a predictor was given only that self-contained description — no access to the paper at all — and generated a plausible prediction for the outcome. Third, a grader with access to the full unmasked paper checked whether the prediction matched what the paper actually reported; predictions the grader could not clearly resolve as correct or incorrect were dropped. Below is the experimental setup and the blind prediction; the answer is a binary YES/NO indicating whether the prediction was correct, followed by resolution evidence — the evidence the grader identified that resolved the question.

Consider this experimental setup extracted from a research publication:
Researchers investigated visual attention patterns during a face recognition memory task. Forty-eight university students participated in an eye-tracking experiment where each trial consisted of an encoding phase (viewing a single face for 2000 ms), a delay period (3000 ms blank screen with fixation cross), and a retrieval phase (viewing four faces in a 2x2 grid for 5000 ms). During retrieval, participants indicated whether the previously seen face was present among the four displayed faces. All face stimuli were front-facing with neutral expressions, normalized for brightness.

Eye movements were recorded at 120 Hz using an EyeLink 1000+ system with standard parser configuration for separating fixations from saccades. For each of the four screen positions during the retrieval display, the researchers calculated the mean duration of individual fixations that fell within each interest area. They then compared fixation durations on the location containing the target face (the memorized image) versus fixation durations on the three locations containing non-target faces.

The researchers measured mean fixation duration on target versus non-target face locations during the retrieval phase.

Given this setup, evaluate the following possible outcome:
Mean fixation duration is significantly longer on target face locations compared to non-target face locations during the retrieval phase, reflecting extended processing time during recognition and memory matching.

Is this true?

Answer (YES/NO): YES